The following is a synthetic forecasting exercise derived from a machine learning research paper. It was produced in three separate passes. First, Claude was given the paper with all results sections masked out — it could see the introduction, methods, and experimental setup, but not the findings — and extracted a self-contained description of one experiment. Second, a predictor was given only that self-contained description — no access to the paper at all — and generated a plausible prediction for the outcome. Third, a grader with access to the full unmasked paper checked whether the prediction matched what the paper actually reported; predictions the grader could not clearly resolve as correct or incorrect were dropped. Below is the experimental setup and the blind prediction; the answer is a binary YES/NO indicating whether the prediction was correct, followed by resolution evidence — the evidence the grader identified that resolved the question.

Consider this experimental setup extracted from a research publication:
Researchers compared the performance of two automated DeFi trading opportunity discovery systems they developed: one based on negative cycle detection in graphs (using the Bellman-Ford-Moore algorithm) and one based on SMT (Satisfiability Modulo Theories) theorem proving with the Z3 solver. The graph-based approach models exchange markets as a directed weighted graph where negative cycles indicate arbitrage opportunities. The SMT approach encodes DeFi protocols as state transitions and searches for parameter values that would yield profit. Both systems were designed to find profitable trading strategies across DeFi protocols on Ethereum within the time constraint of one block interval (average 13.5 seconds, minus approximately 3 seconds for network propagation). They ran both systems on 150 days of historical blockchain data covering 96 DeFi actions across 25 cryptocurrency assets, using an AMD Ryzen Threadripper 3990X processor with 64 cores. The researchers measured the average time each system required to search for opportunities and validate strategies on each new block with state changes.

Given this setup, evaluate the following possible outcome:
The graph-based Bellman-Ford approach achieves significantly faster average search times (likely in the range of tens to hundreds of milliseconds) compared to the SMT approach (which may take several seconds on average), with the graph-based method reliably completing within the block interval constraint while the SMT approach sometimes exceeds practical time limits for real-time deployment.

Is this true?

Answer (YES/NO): NO